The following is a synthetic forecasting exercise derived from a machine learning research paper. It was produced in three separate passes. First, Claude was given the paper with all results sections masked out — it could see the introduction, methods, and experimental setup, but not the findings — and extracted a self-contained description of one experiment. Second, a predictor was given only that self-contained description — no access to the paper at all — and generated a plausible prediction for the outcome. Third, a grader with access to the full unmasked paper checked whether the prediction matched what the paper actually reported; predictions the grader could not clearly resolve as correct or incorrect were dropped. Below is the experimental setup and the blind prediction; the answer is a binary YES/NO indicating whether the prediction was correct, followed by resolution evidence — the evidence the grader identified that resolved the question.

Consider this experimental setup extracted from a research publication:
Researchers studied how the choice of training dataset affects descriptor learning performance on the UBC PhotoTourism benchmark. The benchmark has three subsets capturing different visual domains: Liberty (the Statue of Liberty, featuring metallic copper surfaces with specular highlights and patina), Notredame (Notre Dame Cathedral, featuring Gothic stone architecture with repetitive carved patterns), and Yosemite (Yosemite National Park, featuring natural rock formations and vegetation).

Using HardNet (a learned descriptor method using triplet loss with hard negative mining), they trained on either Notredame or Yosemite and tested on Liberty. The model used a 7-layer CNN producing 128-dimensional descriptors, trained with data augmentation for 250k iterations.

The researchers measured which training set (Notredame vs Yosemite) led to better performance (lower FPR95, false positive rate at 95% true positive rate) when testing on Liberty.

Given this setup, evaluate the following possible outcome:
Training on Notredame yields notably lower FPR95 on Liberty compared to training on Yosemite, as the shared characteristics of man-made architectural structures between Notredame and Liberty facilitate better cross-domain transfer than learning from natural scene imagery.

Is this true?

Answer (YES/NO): YES